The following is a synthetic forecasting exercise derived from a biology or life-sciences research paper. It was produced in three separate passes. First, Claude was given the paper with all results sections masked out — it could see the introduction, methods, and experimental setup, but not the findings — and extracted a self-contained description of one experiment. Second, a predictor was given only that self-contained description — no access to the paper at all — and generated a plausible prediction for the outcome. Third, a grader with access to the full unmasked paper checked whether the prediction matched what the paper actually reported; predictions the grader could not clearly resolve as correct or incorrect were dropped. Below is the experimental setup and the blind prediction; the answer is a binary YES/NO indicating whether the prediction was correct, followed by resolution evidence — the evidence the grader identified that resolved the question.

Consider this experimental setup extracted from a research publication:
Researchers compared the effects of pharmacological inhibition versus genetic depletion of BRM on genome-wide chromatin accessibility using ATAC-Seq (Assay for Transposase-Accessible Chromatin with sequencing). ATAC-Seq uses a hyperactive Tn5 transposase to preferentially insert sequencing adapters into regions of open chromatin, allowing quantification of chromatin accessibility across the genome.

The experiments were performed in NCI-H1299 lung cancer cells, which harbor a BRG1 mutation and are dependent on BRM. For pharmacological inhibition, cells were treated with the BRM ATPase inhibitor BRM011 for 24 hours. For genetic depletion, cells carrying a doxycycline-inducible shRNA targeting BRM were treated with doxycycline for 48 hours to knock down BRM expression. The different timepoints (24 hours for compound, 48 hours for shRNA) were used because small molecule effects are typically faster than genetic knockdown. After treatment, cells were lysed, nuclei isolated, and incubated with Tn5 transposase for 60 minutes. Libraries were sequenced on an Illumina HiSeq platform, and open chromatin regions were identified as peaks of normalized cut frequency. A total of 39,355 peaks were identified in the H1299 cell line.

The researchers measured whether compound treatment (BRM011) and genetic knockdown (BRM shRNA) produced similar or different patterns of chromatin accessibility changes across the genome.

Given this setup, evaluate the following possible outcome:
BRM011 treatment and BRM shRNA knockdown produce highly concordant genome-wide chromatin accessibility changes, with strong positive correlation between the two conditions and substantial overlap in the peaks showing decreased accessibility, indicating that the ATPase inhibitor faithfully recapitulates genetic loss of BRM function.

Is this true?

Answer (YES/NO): YES